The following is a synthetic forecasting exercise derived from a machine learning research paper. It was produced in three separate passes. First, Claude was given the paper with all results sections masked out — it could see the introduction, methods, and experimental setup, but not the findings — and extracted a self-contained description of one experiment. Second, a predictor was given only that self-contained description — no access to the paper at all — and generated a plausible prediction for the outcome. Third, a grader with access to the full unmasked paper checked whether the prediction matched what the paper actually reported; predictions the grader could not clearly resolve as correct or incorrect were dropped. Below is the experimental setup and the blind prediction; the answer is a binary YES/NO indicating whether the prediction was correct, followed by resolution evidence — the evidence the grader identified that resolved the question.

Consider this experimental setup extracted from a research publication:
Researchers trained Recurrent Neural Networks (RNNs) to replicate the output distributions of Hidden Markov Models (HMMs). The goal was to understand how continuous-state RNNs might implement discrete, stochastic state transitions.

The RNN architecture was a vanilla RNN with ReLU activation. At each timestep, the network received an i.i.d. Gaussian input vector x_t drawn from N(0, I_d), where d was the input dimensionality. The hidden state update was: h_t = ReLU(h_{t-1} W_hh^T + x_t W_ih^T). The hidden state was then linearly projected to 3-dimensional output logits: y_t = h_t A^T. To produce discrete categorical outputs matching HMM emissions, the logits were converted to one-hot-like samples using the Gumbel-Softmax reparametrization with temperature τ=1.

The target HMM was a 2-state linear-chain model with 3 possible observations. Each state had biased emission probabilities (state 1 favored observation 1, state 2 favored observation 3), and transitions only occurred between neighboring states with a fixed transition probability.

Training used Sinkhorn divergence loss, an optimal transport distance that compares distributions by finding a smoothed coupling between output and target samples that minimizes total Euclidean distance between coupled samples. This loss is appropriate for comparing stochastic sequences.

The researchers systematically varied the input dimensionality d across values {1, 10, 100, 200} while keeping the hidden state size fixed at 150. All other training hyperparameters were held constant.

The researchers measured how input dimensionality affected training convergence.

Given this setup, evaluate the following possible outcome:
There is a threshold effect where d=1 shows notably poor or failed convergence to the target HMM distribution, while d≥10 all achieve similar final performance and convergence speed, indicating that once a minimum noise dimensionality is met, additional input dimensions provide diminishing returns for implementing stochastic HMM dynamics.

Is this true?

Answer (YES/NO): NO